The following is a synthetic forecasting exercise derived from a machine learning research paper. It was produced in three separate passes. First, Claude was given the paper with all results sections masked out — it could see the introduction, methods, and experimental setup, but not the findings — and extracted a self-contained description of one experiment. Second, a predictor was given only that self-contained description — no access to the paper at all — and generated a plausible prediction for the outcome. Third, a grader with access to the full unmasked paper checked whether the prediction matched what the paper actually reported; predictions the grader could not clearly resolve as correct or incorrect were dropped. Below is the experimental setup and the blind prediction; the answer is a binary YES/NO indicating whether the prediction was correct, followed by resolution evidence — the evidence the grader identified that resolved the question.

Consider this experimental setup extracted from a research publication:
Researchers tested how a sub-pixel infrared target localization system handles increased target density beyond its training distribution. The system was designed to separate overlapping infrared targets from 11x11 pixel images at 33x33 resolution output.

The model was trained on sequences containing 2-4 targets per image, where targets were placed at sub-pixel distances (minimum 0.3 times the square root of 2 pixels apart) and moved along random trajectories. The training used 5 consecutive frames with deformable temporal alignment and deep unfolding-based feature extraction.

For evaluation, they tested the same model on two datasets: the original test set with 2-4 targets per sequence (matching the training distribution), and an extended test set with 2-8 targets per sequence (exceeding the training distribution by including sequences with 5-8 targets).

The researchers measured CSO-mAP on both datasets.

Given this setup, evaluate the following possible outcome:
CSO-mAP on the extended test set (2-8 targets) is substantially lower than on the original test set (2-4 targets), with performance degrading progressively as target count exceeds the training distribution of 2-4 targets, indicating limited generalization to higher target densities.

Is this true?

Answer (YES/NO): NO